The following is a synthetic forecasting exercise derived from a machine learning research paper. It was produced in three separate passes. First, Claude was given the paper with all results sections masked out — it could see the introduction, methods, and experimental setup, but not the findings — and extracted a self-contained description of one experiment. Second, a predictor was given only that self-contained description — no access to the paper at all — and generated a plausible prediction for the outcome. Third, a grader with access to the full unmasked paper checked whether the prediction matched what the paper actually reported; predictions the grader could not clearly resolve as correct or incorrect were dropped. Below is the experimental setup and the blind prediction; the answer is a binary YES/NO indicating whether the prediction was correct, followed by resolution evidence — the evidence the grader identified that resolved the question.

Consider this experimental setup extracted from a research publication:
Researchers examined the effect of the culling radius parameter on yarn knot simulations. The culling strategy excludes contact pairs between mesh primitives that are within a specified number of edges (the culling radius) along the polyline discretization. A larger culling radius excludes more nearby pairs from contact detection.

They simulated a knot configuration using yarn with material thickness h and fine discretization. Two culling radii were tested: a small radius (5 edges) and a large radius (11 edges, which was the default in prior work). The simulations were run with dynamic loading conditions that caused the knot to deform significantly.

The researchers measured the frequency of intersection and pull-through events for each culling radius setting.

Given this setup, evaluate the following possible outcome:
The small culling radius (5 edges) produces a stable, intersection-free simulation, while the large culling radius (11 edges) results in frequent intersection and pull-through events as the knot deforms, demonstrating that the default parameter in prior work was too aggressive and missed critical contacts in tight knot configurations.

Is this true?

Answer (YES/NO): NO